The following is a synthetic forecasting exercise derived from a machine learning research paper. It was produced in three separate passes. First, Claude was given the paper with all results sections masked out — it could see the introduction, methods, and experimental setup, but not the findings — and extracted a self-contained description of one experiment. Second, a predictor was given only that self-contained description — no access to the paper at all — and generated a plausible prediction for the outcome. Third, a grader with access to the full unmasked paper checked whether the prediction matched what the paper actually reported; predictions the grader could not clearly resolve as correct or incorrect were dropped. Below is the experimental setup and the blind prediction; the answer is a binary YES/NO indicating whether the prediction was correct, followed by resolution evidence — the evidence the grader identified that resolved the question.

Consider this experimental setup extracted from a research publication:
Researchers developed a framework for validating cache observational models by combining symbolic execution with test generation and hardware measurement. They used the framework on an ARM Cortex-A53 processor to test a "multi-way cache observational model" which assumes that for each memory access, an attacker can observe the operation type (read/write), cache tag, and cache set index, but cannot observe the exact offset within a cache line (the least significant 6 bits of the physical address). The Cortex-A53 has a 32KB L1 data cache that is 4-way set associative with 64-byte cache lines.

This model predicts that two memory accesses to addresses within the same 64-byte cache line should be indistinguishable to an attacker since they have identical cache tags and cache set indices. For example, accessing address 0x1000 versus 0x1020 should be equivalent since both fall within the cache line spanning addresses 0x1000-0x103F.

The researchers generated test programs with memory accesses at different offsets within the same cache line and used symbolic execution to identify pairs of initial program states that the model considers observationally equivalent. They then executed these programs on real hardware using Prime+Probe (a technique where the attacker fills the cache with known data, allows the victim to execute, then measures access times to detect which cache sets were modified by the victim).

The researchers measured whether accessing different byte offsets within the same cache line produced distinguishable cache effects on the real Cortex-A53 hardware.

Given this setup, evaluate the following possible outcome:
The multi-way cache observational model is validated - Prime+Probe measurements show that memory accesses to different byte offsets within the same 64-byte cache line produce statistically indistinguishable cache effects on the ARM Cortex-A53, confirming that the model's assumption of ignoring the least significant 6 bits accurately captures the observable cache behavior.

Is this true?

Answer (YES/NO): NO